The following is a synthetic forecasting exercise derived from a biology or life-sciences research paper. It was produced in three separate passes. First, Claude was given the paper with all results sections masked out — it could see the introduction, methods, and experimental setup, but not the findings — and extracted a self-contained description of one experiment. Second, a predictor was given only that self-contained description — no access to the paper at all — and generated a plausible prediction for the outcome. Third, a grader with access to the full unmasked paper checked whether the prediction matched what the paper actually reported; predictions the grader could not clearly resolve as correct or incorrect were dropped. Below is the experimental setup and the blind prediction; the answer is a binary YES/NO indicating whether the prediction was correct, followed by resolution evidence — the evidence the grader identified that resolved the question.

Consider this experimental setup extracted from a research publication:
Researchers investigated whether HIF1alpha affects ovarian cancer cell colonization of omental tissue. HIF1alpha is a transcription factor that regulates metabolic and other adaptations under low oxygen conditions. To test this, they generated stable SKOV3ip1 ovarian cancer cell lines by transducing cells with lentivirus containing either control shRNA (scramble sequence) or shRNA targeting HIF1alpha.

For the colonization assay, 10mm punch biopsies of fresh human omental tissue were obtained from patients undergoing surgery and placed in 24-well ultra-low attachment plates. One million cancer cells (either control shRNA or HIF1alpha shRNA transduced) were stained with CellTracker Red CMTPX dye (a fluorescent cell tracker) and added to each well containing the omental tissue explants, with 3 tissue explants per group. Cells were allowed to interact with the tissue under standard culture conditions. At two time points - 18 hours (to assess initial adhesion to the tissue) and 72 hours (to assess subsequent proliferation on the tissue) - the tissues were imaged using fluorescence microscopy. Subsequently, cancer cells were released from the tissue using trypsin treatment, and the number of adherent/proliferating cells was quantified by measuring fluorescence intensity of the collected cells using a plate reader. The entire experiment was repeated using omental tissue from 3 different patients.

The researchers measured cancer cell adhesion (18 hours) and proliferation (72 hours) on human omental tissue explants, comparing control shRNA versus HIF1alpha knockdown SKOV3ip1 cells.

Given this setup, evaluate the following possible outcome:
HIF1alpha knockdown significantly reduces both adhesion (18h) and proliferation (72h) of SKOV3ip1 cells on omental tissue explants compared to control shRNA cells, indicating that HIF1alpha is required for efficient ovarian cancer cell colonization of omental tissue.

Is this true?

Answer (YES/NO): NO